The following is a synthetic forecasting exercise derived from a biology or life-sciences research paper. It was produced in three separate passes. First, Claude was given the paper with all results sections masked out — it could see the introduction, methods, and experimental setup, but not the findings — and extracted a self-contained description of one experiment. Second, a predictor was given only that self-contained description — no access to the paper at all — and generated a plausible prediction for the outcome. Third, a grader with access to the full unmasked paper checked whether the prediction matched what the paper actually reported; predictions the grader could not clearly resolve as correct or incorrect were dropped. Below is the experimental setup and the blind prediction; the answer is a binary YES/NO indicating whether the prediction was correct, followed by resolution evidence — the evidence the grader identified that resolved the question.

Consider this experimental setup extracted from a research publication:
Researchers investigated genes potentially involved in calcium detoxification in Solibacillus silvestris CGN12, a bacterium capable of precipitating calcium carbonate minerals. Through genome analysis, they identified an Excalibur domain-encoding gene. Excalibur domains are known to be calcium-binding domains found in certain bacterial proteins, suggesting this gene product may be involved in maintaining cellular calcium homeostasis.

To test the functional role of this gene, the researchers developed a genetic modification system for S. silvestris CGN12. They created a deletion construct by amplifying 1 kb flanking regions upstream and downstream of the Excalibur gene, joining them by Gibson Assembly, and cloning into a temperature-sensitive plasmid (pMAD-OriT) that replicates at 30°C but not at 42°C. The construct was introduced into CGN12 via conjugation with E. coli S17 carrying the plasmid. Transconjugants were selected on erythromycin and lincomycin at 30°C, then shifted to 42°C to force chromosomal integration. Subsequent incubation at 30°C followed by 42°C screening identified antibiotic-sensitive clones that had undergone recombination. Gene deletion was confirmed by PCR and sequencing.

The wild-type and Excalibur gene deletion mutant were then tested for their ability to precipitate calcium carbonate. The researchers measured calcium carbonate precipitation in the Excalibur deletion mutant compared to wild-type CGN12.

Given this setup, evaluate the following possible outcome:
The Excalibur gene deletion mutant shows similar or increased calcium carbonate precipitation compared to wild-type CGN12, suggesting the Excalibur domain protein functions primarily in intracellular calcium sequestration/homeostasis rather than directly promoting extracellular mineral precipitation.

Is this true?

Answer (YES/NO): YES